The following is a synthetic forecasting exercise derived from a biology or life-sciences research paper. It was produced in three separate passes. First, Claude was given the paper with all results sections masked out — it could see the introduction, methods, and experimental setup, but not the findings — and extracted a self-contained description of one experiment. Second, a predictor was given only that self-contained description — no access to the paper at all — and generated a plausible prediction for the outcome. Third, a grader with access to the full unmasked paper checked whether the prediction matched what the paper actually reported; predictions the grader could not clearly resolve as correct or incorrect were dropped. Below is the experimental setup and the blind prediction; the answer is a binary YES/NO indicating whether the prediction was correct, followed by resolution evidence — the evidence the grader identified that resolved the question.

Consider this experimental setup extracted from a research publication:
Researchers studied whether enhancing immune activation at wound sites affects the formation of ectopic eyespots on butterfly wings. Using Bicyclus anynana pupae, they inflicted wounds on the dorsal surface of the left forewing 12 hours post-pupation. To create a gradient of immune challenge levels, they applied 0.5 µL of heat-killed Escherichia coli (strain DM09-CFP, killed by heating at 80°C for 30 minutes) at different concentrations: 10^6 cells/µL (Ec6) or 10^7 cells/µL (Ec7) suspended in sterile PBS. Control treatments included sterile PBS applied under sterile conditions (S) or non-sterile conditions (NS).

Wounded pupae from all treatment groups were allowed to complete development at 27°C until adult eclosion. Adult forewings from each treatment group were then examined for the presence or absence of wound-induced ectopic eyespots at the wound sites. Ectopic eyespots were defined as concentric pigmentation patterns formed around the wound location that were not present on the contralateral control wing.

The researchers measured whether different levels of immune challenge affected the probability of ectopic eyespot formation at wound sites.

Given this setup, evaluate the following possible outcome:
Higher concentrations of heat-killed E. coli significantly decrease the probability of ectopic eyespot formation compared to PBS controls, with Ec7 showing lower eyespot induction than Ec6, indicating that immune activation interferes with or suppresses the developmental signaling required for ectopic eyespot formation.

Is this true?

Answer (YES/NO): NO